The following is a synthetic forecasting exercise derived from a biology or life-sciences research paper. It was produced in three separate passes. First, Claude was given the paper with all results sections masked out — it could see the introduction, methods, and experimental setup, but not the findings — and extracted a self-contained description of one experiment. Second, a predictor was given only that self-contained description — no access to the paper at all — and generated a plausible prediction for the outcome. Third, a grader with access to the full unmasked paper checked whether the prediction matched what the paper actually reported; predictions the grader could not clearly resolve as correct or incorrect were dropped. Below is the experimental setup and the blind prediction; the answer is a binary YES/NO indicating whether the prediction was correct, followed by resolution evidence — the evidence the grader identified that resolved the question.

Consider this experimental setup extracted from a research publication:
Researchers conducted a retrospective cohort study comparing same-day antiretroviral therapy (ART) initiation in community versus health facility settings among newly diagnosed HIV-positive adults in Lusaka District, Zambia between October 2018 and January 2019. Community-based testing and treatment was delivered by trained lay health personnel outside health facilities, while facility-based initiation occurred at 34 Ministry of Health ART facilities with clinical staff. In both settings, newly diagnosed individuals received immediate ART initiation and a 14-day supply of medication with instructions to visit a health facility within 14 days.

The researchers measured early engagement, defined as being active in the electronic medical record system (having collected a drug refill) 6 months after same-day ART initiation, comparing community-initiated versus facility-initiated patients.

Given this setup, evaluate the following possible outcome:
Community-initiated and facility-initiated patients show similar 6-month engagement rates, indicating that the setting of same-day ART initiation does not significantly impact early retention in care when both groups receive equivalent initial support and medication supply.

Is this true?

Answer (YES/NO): YES